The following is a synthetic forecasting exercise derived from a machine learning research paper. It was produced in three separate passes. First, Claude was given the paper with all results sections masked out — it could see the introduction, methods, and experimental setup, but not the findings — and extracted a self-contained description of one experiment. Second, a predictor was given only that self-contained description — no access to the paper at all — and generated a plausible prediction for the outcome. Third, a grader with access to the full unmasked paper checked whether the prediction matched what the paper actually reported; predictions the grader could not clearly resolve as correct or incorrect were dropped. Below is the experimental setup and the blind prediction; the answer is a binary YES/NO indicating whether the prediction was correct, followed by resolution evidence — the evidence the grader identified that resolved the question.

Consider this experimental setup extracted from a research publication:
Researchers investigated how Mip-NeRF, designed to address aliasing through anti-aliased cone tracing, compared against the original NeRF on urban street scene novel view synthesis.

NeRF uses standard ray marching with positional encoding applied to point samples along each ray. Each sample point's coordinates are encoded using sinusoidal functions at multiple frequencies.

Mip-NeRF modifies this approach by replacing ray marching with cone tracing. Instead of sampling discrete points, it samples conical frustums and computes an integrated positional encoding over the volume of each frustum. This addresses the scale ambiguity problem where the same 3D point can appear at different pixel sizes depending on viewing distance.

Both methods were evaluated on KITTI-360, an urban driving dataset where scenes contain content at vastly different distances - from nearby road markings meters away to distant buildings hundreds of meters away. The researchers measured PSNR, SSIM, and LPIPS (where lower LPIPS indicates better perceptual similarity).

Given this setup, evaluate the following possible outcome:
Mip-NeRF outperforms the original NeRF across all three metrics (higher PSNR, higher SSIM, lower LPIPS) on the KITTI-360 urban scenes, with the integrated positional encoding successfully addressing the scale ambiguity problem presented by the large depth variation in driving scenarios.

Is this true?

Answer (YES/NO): NO